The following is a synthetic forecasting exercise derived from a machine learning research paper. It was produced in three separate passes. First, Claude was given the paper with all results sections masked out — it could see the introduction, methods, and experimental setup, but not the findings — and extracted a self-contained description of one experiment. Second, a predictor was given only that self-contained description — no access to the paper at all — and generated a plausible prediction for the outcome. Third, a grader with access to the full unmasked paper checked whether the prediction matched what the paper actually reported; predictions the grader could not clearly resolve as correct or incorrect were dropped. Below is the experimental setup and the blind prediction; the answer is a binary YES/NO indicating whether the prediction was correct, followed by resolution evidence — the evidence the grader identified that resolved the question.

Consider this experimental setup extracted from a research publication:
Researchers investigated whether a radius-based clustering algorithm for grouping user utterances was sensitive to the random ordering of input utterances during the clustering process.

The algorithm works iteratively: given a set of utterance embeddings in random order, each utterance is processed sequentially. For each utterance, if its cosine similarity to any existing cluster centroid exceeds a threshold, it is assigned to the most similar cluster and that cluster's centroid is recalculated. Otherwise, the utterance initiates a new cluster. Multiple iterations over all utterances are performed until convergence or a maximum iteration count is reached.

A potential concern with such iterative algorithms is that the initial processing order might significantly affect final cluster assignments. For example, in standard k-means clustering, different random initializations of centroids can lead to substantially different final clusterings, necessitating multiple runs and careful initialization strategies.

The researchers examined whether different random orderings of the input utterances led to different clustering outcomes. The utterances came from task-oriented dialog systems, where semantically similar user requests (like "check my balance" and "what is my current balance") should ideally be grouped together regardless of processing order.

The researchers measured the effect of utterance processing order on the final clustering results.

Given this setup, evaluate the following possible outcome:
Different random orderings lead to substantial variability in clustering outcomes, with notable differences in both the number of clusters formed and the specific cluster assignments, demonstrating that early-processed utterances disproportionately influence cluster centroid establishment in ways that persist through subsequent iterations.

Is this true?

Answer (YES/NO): NO